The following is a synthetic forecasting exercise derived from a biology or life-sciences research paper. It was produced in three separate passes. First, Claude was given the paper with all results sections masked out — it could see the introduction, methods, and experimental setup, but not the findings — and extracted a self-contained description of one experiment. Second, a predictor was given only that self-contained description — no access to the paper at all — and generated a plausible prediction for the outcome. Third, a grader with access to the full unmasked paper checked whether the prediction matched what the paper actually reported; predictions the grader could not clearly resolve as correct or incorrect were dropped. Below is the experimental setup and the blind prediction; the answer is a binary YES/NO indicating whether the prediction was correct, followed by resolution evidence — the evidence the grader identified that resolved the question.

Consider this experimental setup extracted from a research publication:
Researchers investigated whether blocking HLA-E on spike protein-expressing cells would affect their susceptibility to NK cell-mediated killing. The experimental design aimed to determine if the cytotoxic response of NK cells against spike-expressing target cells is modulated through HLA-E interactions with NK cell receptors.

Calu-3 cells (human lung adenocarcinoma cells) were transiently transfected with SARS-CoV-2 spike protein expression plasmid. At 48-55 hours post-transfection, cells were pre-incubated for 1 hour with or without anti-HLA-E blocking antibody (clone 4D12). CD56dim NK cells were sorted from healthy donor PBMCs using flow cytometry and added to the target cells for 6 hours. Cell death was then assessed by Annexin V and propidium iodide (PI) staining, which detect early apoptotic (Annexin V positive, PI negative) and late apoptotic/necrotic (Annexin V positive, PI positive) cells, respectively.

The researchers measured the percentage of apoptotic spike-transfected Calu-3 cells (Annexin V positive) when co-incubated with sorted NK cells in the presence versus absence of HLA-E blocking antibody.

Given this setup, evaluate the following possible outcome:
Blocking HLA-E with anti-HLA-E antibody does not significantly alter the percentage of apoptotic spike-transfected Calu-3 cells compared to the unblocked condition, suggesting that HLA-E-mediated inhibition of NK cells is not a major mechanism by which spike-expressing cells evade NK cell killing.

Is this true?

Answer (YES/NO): NO